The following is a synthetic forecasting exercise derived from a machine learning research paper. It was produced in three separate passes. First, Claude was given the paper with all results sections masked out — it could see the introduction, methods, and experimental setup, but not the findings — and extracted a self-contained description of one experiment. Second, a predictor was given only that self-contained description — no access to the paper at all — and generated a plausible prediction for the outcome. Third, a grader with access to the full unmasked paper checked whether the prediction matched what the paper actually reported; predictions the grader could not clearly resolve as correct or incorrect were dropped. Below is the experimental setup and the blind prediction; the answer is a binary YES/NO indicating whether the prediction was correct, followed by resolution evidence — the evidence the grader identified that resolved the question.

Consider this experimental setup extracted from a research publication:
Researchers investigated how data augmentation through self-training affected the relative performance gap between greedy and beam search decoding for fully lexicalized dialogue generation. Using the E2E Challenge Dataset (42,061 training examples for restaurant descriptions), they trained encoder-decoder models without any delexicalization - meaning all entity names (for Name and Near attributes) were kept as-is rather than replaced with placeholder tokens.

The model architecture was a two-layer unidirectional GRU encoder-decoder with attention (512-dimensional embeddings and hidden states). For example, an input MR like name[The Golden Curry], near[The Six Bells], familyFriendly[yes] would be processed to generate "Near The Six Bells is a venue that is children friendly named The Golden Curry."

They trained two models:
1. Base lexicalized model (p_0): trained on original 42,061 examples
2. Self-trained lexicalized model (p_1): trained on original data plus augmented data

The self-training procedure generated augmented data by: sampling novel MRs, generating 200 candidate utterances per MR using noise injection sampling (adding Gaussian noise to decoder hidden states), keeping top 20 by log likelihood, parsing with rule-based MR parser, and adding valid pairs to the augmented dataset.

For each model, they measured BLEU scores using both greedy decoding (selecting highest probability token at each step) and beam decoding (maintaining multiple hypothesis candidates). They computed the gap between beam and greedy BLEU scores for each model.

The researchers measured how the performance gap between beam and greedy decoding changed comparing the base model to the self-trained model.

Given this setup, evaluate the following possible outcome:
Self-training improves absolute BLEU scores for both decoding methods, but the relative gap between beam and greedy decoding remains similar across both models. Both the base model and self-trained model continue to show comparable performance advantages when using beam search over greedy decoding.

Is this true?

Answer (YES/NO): NO